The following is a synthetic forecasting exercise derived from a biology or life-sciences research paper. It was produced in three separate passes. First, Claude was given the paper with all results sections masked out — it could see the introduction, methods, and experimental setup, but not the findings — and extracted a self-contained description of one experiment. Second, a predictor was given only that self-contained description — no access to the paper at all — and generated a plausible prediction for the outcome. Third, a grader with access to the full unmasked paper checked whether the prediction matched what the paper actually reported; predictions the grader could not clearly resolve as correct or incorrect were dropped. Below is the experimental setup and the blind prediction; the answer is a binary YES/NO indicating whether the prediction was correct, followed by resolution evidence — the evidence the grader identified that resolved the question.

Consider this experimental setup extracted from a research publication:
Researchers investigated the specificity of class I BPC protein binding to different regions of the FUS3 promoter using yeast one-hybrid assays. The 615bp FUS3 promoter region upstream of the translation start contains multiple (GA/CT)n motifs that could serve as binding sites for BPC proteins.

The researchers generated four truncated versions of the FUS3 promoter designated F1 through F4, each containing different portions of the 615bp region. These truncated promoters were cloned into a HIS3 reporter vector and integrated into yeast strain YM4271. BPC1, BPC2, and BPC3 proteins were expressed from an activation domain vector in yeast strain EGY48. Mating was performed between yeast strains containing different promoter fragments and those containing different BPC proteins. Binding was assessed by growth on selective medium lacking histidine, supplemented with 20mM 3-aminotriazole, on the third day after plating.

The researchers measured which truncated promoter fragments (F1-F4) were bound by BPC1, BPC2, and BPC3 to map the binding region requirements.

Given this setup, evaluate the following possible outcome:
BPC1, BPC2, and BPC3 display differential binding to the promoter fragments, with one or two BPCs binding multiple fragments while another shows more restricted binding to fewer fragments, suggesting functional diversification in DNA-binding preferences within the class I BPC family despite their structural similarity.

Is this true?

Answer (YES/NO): NO